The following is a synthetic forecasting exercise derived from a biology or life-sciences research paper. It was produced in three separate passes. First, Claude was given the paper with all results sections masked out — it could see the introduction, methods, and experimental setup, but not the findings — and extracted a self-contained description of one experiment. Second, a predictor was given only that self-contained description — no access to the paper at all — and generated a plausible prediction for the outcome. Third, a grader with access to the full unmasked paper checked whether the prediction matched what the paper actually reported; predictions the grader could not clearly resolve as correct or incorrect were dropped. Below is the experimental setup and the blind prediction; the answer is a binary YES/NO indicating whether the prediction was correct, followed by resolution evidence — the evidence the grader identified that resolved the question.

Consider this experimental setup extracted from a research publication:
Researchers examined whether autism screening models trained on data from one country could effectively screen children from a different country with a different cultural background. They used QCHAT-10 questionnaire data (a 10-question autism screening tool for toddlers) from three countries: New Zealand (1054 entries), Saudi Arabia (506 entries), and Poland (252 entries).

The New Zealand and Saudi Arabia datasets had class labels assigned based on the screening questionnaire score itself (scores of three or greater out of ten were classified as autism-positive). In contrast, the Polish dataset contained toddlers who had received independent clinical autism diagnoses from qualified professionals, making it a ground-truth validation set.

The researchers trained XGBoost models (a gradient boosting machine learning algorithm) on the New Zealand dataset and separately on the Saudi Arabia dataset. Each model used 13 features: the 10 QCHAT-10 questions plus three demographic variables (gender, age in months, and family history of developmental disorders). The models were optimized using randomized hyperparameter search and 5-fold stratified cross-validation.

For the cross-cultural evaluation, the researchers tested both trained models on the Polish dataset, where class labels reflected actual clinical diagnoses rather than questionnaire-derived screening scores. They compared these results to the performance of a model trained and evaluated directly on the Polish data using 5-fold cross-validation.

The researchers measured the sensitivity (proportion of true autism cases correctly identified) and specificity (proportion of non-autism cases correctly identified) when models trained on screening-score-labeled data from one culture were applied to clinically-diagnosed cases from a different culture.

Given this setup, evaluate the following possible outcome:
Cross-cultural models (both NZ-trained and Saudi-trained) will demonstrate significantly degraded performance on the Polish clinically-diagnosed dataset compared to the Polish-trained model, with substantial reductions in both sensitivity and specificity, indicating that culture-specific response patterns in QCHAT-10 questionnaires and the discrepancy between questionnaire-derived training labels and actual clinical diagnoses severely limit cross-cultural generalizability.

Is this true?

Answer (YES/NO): NO